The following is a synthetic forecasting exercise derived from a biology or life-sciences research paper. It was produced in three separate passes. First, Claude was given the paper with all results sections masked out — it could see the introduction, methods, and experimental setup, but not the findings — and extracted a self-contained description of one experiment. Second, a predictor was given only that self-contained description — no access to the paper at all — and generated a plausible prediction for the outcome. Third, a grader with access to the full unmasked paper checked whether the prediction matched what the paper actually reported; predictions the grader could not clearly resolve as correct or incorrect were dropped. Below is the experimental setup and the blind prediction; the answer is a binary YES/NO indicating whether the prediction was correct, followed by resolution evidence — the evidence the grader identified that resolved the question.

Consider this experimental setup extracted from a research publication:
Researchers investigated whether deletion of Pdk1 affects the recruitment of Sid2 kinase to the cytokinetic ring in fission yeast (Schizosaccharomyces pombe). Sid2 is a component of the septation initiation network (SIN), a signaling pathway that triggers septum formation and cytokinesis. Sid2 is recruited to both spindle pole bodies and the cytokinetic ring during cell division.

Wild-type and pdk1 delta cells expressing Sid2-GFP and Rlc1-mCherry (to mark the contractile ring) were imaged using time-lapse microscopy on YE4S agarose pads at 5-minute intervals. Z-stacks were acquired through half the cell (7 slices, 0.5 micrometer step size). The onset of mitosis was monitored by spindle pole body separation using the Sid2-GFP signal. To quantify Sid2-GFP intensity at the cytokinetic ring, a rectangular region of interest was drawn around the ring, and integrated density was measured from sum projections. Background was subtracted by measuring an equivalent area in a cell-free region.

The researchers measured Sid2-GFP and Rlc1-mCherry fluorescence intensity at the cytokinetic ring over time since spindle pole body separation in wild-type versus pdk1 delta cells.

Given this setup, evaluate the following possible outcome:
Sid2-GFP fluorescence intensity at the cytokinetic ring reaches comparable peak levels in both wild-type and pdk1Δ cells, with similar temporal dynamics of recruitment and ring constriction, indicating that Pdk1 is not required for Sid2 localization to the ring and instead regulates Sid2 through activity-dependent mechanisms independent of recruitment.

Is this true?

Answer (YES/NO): NO